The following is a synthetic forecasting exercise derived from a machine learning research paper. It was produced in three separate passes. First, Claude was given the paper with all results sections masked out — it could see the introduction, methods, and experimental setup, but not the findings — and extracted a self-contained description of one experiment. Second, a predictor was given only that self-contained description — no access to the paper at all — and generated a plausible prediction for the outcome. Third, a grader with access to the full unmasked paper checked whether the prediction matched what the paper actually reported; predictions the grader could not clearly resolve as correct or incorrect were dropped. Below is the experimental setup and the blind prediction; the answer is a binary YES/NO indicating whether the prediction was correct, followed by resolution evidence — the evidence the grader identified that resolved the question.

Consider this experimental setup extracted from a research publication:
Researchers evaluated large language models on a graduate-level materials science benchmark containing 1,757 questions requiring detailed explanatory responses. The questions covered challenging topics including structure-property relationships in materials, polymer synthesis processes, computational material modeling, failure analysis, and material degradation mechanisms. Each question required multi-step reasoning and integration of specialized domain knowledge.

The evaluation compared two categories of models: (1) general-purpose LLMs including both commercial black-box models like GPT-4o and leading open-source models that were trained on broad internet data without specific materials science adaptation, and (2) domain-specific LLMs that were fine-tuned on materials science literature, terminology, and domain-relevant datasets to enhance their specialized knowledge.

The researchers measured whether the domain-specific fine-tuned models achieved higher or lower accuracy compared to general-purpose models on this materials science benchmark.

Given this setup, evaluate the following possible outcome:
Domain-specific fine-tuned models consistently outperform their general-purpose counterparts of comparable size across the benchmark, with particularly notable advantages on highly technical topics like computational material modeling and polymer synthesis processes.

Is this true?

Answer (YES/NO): NO